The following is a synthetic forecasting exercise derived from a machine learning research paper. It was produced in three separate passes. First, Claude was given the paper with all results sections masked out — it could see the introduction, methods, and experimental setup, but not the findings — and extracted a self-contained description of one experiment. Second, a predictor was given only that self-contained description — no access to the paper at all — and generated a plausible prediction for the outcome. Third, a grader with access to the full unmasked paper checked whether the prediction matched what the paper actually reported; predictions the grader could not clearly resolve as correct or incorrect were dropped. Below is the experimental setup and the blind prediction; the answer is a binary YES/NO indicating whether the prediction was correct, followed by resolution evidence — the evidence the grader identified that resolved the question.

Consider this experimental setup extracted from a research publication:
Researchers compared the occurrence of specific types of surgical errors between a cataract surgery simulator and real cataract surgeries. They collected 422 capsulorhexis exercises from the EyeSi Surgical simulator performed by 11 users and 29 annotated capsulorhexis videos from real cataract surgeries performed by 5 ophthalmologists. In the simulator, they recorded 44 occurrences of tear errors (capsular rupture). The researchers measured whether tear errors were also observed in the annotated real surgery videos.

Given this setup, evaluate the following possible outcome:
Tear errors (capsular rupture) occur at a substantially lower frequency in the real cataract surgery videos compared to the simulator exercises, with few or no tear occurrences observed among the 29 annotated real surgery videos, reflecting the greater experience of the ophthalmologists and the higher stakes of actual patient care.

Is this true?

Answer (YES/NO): YES